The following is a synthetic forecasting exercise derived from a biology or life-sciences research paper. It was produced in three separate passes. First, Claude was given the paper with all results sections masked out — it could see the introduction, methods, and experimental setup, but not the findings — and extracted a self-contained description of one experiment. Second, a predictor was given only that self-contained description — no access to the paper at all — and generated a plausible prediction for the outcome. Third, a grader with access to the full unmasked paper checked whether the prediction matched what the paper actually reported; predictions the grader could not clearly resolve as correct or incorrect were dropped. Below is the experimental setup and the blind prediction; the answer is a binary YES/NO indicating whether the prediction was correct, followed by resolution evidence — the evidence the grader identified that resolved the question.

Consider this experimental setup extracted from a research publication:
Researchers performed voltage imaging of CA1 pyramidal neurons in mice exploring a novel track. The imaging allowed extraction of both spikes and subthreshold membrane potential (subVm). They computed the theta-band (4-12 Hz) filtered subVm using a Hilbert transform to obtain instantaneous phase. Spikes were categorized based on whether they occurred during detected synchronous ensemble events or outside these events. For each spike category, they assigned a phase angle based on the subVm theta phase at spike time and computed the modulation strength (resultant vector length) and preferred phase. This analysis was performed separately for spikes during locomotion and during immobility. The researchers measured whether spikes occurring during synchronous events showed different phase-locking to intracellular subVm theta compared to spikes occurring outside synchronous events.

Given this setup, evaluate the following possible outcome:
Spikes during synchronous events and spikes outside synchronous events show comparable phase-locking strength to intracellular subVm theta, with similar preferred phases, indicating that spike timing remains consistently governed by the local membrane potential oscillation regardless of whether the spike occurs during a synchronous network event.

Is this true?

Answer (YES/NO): NO